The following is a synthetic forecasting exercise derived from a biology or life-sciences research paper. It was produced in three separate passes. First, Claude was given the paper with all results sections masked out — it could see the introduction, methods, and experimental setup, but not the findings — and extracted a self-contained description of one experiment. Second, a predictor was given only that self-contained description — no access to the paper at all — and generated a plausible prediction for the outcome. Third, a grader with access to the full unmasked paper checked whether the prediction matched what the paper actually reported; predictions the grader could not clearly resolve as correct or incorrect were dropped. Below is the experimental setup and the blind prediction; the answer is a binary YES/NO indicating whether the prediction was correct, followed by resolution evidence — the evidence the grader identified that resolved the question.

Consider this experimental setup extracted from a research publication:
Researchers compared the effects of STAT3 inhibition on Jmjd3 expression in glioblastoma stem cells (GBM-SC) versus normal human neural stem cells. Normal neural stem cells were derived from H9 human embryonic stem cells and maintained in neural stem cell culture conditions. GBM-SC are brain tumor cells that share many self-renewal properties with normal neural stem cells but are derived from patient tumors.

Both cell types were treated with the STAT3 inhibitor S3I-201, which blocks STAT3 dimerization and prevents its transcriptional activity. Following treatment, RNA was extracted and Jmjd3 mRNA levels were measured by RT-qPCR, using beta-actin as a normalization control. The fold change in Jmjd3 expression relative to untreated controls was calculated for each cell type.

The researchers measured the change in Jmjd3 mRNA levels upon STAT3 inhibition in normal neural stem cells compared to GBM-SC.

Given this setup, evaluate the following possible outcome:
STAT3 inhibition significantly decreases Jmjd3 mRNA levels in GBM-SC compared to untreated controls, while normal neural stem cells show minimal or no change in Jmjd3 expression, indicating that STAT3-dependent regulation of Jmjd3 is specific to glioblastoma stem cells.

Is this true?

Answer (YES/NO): NO